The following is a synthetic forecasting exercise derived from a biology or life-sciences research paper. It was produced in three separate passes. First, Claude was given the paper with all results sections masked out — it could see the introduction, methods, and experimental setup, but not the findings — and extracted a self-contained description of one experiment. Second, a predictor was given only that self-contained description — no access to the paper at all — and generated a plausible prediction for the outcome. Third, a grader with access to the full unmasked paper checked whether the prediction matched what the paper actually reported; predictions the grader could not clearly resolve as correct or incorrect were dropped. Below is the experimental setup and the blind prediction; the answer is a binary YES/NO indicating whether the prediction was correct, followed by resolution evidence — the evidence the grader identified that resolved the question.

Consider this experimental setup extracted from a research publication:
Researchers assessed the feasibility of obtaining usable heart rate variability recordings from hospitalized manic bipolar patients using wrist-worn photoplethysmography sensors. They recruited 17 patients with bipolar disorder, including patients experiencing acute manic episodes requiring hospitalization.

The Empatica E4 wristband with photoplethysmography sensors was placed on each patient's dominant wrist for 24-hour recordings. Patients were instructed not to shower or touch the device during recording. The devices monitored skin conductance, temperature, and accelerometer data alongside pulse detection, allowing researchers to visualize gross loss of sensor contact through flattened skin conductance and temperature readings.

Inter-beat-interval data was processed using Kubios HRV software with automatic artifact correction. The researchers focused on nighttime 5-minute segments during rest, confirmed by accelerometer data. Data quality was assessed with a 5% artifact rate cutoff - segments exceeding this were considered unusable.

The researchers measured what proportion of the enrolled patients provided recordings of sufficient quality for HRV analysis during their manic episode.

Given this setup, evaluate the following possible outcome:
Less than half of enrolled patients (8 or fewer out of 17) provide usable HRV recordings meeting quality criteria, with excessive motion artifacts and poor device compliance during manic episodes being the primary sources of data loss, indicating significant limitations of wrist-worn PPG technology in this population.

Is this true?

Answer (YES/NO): NO